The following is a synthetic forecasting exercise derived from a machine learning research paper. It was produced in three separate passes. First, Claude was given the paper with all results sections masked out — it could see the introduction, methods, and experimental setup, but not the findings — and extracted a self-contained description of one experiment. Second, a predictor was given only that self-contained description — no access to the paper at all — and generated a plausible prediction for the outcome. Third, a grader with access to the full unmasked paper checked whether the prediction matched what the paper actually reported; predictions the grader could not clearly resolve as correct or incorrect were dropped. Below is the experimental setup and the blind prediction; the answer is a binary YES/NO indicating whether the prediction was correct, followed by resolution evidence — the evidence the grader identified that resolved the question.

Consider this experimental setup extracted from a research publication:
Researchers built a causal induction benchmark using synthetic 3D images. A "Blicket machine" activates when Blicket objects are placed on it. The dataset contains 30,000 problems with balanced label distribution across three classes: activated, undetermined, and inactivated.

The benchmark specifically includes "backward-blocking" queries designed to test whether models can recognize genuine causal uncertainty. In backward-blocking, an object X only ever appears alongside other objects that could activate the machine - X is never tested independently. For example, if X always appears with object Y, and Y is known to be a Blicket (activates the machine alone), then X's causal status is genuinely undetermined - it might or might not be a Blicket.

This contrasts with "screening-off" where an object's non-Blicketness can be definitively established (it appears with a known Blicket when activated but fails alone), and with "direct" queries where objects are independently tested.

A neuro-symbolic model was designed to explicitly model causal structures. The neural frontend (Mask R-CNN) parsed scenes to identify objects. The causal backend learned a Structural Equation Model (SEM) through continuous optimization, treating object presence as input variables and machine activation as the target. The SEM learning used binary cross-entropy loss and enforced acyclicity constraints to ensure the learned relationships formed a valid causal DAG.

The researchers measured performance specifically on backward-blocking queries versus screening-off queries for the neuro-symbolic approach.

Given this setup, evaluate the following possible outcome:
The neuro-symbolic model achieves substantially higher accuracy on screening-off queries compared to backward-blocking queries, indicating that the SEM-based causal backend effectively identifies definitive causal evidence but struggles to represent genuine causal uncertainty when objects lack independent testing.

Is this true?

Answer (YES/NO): YES